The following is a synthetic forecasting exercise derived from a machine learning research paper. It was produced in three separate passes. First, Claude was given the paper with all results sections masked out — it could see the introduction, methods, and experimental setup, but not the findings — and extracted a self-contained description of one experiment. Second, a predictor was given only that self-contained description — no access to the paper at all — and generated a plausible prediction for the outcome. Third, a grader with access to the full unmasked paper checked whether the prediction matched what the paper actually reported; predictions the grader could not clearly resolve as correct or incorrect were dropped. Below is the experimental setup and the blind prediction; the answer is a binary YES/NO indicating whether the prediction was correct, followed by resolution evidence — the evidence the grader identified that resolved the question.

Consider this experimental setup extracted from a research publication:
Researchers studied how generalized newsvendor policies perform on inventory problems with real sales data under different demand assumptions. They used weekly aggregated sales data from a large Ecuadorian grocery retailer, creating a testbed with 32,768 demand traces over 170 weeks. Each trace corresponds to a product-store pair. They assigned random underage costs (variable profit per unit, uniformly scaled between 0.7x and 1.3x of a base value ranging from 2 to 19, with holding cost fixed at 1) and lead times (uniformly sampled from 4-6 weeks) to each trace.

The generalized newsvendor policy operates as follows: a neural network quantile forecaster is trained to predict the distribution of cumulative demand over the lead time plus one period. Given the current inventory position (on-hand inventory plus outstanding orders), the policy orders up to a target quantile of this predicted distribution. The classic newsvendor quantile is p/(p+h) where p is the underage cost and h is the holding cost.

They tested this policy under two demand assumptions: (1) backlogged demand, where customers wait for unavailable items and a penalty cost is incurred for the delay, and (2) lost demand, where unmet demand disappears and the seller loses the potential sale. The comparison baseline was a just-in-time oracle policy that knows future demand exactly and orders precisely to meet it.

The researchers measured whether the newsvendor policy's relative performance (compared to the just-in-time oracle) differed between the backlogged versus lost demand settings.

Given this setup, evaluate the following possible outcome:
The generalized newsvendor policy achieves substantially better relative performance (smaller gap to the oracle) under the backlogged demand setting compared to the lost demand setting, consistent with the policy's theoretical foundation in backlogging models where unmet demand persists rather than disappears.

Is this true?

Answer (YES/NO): YES